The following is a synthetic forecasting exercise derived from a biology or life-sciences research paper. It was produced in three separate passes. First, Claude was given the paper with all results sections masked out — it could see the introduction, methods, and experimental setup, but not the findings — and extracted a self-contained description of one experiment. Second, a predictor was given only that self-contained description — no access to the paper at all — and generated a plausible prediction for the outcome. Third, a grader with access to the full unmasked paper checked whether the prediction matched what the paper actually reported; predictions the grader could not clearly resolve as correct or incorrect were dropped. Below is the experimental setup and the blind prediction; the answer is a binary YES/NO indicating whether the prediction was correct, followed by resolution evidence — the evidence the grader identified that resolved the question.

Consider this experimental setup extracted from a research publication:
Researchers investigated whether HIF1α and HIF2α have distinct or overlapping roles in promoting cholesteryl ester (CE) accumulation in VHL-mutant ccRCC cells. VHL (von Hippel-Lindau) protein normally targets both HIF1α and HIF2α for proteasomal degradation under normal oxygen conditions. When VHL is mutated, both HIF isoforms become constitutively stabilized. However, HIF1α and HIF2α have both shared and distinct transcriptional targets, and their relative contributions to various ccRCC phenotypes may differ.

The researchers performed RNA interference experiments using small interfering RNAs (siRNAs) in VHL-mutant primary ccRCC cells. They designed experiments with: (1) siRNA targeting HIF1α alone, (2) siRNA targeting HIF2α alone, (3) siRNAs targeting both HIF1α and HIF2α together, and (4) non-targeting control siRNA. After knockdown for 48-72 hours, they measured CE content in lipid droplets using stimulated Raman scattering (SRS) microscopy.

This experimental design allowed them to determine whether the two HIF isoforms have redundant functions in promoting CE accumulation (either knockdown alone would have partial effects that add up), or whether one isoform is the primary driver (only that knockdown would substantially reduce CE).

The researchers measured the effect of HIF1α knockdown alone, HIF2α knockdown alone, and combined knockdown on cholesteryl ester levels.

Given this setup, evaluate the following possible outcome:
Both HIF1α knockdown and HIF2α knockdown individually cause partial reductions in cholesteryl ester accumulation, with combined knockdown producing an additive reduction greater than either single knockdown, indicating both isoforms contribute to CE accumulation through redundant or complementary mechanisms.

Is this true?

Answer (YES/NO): NO